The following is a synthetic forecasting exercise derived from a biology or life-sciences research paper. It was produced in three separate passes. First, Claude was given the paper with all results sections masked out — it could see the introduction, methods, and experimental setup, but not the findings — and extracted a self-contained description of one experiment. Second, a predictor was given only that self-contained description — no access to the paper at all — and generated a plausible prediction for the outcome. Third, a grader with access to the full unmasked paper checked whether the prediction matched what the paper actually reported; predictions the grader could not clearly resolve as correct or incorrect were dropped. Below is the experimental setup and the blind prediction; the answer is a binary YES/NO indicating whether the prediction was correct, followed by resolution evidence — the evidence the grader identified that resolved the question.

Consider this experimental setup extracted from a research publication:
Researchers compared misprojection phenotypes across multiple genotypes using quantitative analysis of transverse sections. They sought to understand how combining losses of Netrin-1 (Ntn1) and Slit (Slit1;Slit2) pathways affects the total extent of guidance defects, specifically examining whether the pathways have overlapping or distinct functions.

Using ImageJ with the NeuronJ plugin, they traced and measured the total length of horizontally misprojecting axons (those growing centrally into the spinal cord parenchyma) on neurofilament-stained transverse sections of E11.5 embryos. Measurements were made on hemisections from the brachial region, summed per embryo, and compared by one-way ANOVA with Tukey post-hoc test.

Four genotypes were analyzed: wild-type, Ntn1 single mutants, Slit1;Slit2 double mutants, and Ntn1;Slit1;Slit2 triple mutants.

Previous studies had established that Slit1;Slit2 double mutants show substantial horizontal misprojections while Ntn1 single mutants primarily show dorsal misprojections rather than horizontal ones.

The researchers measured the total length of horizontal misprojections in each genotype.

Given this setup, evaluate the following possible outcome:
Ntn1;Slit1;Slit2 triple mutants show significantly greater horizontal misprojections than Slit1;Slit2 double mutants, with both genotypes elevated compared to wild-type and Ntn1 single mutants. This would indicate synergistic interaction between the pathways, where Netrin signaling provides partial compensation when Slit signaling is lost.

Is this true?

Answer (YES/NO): NO